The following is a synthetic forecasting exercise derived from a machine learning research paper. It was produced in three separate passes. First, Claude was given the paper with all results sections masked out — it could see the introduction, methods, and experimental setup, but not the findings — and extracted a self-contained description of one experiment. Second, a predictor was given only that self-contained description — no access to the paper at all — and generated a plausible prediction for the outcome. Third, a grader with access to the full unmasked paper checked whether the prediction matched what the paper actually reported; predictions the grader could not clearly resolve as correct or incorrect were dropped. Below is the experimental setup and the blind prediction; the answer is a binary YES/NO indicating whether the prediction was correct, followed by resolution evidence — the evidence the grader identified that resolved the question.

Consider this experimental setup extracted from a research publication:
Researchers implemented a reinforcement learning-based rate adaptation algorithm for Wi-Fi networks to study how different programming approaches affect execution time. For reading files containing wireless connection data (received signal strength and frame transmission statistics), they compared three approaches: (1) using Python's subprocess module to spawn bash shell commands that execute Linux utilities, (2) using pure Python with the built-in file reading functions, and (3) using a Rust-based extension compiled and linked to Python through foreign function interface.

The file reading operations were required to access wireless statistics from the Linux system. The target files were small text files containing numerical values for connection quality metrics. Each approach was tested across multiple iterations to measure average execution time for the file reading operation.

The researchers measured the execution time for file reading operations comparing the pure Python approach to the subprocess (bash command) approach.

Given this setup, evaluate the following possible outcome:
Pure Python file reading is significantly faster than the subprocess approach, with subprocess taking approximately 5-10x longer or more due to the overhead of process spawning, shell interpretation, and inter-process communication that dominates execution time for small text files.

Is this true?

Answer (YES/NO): YES